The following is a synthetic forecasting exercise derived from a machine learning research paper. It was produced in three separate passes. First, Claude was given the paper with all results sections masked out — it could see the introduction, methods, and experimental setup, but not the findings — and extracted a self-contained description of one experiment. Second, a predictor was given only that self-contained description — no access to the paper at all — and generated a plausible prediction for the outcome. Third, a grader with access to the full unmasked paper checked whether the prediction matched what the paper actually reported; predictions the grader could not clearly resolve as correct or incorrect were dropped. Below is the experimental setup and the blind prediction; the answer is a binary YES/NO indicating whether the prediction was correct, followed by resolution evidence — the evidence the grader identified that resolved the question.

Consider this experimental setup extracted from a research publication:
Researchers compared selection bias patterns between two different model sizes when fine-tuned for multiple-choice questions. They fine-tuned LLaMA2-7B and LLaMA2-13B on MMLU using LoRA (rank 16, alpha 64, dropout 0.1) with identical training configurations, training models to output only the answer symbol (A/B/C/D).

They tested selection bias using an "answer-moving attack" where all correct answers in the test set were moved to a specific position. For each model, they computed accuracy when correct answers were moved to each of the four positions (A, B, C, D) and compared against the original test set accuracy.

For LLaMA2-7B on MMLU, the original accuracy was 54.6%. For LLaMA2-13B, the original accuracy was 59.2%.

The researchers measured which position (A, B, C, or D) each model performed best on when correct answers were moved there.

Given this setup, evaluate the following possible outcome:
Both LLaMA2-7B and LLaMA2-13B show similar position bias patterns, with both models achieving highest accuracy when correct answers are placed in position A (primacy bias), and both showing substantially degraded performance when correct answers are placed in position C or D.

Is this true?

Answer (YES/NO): NO